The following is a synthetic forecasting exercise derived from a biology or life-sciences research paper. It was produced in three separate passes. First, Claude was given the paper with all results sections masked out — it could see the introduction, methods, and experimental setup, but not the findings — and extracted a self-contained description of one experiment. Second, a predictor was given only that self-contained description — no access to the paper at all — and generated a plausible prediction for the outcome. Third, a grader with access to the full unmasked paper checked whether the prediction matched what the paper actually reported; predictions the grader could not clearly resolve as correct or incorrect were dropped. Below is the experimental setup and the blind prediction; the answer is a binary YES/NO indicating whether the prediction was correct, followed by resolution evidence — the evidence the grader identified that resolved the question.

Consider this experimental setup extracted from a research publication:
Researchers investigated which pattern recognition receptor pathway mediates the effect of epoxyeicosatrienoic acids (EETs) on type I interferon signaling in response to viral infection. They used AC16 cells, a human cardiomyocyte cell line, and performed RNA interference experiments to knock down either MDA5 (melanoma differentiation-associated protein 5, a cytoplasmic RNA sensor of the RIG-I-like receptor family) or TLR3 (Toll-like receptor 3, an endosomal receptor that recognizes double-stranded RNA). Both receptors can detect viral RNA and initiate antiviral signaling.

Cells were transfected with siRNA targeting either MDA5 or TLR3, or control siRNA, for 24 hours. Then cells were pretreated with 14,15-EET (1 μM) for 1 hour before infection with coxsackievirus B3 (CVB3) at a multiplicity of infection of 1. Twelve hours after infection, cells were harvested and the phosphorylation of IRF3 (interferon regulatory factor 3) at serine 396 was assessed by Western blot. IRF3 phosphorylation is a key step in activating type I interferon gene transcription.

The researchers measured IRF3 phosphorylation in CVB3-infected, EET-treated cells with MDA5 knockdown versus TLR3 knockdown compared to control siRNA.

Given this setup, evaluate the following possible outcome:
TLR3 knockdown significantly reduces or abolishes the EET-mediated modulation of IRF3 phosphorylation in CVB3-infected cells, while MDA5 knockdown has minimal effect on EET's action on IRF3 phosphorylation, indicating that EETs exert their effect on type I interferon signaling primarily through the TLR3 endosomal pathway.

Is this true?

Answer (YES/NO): NO